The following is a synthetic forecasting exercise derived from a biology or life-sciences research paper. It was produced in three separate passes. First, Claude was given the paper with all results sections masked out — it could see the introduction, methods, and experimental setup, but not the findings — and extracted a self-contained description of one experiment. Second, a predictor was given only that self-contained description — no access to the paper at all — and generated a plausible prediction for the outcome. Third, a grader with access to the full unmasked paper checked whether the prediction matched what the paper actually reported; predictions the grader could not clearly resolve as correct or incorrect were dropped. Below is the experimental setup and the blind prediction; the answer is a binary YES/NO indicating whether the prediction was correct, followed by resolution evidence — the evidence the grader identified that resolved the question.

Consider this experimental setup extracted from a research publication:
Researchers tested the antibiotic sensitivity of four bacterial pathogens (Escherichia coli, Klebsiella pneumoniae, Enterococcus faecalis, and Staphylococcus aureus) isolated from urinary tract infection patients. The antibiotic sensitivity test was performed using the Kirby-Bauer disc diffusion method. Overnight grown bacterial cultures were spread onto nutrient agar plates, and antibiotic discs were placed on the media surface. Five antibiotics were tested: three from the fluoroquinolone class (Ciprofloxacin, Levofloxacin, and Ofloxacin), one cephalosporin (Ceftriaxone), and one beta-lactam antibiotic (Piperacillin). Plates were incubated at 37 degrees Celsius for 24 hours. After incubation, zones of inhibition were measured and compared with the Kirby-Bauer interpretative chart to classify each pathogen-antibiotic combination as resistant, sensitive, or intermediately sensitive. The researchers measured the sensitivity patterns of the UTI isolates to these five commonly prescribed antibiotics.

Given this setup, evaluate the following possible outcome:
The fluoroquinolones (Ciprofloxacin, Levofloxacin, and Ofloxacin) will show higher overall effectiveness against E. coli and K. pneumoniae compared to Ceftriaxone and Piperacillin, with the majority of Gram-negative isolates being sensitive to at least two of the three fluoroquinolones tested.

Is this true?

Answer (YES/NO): NO